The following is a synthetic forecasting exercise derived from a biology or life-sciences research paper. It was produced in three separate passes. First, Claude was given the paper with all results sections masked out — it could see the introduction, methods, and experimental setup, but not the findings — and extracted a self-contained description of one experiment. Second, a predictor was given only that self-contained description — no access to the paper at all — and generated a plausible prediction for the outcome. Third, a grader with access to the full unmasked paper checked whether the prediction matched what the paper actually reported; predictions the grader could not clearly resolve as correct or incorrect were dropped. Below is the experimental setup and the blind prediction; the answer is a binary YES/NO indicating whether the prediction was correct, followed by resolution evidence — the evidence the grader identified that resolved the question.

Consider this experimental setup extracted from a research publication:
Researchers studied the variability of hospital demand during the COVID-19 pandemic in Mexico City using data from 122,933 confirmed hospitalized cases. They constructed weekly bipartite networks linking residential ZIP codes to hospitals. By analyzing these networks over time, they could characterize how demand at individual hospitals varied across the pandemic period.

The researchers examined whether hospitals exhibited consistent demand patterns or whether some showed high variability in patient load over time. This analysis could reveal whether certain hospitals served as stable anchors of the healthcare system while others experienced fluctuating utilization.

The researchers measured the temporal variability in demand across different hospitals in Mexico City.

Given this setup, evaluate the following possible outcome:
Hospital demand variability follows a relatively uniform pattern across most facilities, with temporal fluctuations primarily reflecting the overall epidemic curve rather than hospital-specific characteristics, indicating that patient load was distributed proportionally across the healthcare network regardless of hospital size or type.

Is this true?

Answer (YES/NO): NO